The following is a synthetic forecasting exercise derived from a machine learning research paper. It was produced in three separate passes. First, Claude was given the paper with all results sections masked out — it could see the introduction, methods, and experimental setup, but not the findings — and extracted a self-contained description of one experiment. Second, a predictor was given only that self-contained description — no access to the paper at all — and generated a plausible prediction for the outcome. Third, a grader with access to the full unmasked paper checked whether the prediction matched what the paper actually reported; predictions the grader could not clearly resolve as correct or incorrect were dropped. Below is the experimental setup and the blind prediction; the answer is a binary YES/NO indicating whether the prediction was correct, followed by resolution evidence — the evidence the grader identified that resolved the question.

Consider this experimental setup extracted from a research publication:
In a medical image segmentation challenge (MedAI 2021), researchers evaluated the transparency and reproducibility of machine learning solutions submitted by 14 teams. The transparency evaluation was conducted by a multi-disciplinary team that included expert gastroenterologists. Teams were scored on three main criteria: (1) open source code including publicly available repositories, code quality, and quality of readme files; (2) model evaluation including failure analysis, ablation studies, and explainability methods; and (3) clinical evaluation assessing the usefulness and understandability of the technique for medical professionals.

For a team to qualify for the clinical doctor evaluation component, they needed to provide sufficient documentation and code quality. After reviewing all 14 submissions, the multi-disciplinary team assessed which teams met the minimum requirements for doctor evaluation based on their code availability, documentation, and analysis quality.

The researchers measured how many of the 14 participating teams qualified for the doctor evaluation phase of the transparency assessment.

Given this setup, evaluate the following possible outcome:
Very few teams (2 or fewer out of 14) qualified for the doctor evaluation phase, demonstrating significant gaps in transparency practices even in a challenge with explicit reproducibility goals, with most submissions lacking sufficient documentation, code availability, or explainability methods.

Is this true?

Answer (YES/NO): NO